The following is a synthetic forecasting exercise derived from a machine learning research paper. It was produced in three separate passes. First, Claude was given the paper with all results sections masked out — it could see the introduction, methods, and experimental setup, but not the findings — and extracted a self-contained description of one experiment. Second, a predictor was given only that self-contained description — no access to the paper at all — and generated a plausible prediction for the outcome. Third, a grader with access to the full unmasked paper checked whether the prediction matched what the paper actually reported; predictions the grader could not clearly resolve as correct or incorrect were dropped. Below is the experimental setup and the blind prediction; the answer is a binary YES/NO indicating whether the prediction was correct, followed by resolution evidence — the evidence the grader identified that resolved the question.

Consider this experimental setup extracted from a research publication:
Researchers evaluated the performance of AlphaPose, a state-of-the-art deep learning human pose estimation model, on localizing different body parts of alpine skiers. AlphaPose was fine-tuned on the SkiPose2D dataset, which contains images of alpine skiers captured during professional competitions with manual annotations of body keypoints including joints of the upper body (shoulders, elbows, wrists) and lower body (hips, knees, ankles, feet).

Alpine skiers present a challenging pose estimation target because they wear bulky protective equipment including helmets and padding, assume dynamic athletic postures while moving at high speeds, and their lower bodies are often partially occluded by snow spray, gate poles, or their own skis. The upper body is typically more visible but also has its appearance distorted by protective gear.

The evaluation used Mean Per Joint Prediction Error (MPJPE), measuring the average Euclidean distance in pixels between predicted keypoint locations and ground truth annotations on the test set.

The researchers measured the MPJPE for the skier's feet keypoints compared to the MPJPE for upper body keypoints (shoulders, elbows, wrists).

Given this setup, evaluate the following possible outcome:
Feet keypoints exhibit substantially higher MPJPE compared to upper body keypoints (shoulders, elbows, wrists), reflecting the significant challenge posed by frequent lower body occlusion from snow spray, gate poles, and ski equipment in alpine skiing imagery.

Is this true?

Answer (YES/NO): YES